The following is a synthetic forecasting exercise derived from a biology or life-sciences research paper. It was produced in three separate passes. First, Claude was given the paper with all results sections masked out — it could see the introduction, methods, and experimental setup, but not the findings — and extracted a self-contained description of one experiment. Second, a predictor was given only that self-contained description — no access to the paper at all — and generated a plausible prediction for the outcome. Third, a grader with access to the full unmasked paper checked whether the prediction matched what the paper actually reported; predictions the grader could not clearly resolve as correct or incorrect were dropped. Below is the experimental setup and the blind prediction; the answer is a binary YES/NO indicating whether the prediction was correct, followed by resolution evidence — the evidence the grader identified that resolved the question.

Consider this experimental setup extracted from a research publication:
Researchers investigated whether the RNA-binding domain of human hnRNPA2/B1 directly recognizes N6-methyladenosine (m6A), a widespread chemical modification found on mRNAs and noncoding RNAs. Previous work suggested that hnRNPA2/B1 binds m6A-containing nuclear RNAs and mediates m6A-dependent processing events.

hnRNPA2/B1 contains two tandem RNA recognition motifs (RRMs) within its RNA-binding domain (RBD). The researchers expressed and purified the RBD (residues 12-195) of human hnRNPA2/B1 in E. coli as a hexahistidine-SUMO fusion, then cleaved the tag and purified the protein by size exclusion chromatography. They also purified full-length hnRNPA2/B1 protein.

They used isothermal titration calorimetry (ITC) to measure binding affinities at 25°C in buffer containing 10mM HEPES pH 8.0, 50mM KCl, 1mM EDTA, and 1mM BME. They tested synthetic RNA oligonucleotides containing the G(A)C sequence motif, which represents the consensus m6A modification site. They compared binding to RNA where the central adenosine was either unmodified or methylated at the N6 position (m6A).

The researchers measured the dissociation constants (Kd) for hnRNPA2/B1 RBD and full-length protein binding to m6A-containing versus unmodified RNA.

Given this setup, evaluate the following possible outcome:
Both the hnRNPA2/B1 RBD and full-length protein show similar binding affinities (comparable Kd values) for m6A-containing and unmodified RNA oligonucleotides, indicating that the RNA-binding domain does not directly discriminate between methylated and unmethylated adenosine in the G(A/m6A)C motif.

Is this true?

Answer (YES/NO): NO